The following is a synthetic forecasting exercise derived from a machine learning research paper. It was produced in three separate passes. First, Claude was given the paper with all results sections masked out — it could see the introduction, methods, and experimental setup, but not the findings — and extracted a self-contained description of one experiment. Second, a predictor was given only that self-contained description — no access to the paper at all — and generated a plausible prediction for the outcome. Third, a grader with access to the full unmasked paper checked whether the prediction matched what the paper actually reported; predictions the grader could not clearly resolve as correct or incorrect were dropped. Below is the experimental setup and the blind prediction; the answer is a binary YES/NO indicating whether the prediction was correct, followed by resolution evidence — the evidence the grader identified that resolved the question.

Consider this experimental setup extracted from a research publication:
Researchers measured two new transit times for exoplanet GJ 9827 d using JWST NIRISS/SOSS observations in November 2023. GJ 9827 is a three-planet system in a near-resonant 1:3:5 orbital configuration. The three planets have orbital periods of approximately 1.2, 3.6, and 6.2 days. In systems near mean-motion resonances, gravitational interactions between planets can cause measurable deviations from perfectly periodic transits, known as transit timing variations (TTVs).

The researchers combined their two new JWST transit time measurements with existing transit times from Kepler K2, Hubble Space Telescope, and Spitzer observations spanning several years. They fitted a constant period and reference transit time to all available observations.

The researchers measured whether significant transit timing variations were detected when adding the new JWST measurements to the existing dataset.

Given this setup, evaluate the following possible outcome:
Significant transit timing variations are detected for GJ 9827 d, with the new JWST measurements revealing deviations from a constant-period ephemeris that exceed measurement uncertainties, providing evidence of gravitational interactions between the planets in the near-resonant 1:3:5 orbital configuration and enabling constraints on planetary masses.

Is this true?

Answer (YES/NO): NO